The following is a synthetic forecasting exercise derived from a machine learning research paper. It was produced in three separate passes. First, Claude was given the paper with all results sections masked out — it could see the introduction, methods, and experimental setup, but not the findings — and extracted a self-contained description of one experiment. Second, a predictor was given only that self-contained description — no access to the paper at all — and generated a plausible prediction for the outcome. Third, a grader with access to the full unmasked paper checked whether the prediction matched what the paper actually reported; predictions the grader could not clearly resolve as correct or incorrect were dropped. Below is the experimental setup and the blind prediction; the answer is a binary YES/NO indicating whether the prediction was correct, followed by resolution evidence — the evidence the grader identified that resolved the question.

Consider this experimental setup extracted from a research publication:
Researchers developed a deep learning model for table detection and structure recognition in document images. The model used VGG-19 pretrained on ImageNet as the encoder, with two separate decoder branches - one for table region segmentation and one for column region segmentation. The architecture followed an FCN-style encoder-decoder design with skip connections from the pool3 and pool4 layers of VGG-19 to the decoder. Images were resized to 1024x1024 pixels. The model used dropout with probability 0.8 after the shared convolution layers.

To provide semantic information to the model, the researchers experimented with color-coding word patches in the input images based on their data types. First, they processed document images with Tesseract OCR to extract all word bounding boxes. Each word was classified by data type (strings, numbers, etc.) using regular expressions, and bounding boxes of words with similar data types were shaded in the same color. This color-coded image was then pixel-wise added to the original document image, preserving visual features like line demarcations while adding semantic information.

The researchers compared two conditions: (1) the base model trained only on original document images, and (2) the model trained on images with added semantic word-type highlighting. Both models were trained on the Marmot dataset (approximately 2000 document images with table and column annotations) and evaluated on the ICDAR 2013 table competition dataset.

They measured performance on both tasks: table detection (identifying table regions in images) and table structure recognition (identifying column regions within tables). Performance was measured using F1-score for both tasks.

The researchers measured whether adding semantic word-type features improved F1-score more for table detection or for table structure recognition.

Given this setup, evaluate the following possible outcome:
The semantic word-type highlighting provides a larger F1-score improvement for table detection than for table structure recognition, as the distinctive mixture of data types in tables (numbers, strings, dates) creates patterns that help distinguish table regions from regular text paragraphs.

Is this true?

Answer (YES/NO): YES